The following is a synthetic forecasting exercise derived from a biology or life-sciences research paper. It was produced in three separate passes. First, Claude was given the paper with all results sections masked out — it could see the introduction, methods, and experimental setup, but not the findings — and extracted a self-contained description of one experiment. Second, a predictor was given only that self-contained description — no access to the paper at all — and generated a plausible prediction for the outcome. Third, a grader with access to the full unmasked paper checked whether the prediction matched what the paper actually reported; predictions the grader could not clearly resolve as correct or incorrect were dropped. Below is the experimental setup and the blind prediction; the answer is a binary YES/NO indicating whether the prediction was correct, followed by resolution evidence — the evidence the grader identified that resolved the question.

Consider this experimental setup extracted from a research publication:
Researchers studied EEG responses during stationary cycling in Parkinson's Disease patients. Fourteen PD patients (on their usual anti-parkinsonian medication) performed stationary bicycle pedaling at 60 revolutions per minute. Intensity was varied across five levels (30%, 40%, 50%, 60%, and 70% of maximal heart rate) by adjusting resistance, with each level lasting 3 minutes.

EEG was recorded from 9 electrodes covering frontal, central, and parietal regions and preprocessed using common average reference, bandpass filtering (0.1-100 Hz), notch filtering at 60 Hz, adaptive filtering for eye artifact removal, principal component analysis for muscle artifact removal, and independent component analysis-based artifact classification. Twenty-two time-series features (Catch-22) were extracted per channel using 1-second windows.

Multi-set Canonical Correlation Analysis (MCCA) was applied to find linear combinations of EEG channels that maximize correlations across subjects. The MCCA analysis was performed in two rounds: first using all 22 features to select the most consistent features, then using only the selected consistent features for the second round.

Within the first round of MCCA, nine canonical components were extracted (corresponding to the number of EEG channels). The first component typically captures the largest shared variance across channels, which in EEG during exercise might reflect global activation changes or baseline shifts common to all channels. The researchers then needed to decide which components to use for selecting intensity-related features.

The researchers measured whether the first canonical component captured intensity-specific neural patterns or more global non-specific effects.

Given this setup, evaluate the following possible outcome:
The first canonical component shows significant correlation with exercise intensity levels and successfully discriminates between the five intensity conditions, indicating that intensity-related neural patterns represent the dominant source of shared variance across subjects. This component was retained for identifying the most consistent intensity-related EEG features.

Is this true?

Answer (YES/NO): NO